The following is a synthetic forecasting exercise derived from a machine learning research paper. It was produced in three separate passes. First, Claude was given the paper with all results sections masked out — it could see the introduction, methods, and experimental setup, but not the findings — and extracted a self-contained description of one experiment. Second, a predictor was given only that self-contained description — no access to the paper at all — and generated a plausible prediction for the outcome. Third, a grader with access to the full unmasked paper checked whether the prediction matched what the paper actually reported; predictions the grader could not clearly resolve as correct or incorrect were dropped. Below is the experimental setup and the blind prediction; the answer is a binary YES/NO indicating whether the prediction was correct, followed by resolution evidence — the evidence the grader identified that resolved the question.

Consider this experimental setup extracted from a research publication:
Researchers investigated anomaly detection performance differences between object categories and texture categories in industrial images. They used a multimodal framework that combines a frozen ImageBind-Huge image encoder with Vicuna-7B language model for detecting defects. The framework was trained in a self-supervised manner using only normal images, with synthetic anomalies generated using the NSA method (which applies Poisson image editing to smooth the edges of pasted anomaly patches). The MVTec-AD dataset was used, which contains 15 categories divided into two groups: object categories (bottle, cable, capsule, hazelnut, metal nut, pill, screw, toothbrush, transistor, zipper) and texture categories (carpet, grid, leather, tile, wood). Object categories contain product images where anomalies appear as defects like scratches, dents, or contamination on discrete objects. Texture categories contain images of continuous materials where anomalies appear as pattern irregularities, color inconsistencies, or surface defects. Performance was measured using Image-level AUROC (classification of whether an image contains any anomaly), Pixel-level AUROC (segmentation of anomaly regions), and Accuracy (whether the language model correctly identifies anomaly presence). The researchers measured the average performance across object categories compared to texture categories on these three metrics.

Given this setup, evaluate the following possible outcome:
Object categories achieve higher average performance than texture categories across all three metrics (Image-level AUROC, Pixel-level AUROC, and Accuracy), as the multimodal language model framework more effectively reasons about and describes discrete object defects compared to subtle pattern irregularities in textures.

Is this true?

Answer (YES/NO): NO